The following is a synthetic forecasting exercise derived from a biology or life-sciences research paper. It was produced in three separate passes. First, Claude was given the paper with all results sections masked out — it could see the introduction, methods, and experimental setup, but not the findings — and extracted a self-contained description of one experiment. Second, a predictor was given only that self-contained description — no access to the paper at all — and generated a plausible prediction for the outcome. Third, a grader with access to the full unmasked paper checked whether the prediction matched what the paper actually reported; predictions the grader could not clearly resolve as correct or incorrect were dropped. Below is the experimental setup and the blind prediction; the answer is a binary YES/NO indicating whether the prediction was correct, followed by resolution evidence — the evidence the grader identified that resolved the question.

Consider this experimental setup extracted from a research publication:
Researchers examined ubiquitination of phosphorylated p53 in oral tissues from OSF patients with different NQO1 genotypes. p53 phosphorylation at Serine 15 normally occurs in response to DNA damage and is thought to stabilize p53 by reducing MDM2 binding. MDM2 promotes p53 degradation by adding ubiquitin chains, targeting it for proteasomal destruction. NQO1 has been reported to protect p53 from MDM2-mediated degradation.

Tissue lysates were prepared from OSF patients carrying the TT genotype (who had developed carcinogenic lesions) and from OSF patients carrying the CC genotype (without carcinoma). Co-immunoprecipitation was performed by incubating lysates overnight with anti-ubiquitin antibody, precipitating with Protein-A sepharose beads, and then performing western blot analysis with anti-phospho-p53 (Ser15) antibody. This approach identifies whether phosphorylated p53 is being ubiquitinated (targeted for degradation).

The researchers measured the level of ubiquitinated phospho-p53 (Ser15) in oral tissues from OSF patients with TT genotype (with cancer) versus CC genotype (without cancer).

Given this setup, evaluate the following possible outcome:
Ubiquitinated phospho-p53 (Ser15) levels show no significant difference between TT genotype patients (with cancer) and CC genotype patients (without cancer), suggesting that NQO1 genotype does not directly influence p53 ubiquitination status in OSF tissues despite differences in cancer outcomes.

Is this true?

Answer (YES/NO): NO